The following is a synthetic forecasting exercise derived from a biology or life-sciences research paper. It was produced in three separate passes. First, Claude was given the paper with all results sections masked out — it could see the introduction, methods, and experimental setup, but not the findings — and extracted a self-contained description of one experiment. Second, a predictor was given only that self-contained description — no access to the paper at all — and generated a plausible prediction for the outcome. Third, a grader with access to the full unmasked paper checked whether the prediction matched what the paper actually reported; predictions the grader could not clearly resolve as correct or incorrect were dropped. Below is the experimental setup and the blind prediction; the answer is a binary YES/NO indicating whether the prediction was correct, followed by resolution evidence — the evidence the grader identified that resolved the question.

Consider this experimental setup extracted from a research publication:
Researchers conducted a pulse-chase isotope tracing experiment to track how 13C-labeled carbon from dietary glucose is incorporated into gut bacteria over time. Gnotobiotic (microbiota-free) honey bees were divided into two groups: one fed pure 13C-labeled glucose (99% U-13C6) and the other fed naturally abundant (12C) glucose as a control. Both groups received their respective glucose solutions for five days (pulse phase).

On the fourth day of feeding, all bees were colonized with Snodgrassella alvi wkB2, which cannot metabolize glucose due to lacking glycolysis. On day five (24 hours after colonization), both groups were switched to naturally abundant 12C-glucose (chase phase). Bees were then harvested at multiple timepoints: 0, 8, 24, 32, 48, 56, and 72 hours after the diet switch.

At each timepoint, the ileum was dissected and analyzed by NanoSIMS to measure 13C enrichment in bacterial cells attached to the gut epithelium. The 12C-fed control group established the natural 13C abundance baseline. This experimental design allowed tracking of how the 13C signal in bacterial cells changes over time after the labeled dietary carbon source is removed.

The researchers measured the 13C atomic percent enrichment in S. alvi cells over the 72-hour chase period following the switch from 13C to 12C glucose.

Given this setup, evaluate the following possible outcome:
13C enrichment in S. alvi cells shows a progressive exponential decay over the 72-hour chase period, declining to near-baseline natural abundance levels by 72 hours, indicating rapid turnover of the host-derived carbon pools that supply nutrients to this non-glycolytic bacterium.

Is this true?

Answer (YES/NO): NO